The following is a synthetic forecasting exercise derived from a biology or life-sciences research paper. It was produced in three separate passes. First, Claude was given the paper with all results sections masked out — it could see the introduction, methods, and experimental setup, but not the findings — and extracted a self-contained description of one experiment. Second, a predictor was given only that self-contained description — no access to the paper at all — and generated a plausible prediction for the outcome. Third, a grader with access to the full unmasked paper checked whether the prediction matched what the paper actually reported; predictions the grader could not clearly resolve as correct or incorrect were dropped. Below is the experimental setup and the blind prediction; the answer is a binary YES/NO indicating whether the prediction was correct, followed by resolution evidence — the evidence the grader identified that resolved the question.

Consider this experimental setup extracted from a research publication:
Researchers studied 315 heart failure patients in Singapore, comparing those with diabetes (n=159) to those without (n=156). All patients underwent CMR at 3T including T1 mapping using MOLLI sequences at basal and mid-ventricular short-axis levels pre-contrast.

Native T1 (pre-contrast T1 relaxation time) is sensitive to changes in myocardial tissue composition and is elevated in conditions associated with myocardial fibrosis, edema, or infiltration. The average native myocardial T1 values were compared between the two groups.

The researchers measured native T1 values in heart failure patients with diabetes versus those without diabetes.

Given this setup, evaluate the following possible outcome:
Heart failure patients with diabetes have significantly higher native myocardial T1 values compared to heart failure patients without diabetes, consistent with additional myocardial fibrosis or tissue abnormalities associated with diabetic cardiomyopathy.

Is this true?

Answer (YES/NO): YES